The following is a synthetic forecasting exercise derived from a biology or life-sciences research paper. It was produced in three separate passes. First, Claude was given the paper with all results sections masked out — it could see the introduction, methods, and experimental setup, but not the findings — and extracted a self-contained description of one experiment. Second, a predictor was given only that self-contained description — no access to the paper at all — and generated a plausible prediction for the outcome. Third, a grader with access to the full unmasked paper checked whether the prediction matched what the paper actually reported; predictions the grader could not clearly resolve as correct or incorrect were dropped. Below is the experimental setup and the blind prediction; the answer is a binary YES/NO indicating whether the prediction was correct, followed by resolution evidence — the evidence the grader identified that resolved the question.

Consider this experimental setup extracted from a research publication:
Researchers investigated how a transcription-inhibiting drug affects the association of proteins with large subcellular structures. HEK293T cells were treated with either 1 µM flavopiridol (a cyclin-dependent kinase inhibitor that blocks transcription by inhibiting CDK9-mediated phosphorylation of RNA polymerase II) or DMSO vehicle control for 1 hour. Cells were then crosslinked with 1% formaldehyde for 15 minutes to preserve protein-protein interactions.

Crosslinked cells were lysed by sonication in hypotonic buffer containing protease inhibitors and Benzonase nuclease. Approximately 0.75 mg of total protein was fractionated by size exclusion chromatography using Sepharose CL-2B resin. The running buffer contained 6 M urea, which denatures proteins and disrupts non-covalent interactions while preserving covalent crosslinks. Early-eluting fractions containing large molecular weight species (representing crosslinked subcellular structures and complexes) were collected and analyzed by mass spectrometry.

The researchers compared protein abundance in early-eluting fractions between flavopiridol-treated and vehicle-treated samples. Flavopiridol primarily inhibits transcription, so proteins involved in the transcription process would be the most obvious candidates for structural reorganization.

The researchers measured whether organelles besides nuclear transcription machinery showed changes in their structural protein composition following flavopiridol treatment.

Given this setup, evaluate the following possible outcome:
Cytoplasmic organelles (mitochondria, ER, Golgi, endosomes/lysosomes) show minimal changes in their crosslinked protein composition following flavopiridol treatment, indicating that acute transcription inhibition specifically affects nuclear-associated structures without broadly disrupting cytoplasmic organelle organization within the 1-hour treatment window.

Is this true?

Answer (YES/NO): NO